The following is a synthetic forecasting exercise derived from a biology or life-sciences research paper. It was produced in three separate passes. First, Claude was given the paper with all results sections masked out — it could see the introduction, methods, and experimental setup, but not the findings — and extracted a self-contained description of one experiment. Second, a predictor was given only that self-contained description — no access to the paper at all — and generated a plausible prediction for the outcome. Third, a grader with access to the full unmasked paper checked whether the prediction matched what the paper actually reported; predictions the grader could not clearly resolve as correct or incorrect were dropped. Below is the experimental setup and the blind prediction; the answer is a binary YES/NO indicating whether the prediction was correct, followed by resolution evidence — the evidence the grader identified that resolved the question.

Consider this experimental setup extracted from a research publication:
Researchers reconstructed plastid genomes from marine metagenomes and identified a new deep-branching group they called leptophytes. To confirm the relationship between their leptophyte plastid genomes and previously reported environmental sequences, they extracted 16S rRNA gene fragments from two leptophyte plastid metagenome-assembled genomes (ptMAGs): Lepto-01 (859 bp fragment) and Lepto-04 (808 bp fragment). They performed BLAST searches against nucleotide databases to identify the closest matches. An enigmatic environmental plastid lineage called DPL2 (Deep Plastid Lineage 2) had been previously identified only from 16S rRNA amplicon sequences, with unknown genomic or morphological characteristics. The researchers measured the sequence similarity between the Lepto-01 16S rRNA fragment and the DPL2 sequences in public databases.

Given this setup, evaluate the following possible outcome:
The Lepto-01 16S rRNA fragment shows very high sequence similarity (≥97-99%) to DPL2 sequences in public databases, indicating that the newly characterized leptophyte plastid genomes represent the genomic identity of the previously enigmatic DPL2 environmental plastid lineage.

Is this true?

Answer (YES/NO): NO